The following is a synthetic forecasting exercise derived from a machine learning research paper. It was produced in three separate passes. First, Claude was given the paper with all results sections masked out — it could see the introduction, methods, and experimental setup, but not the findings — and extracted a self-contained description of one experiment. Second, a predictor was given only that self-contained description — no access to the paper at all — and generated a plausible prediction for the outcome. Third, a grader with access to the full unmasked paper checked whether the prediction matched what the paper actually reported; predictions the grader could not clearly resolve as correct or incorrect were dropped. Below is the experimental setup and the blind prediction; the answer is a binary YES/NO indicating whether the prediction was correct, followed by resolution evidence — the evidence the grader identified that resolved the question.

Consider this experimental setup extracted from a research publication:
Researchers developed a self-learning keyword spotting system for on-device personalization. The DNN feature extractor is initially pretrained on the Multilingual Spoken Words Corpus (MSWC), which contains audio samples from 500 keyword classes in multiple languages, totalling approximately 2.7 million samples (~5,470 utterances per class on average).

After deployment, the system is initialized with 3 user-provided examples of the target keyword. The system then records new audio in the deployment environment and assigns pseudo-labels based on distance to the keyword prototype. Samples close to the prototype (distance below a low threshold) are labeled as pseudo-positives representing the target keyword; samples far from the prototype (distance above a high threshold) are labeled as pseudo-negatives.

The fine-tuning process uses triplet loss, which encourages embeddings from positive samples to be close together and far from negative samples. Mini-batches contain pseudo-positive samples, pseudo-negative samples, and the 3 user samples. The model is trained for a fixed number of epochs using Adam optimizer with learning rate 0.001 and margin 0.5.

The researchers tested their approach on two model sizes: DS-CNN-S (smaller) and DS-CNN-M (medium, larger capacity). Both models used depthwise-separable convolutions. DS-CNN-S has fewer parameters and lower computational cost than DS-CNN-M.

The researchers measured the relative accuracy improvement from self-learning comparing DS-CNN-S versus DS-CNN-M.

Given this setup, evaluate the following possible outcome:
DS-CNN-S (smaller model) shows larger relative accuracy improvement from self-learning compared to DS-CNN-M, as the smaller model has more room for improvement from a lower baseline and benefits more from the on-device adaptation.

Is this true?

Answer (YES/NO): NO